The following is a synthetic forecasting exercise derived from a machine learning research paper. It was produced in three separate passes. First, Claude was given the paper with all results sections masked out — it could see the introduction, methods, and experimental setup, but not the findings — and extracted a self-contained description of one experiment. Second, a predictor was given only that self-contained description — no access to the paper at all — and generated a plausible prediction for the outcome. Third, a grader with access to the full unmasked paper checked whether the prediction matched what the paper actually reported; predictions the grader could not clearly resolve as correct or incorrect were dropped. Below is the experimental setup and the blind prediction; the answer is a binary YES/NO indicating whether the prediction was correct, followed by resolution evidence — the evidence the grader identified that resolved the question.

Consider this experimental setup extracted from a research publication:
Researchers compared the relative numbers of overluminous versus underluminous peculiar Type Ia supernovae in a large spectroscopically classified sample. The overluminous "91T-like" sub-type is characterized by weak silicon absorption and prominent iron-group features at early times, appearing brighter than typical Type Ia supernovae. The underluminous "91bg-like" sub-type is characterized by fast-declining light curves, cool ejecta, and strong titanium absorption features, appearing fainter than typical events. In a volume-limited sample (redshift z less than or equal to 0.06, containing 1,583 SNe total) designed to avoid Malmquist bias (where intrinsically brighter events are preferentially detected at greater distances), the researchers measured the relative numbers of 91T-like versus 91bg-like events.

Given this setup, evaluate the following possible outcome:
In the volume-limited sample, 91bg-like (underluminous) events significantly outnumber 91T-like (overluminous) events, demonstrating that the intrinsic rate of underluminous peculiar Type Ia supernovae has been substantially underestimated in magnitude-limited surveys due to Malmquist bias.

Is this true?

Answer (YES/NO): NO